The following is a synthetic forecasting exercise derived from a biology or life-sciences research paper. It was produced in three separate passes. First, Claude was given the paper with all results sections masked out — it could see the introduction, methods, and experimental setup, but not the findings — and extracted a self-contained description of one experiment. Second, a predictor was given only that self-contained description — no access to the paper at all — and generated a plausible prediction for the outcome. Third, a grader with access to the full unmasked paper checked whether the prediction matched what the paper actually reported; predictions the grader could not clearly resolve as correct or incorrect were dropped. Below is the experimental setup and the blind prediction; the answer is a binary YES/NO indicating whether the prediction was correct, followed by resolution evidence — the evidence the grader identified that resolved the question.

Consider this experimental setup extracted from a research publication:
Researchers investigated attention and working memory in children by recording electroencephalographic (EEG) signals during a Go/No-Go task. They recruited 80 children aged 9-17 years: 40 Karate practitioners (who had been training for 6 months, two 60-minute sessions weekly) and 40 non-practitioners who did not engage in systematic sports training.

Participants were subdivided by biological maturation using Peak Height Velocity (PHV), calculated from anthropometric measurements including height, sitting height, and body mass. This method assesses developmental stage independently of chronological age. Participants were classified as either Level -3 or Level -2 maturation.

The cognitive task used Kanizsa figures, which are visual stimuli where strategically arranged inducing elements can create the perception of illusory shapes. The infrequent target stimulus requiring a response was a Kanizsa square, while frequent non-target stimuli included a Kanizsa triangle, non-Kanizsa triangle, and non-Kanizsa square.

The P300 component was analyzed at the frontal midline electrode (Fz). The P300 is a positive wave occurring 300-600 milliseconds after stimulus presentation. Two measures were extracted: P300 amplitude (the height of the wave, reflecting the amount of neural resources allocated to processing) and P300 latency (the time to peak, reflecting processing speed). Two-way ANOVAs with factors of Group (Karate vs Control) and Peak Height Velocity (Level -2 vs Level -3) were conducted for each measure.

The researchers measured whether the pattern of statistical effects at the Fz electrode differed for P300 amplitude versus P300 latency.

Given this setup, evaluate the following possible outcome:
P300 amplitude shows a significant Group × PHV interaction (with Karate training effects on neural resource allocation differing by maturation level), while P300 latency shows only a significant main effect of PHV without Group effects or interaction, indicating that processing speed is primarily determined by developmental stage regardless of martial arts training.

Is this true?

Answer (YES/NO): NO